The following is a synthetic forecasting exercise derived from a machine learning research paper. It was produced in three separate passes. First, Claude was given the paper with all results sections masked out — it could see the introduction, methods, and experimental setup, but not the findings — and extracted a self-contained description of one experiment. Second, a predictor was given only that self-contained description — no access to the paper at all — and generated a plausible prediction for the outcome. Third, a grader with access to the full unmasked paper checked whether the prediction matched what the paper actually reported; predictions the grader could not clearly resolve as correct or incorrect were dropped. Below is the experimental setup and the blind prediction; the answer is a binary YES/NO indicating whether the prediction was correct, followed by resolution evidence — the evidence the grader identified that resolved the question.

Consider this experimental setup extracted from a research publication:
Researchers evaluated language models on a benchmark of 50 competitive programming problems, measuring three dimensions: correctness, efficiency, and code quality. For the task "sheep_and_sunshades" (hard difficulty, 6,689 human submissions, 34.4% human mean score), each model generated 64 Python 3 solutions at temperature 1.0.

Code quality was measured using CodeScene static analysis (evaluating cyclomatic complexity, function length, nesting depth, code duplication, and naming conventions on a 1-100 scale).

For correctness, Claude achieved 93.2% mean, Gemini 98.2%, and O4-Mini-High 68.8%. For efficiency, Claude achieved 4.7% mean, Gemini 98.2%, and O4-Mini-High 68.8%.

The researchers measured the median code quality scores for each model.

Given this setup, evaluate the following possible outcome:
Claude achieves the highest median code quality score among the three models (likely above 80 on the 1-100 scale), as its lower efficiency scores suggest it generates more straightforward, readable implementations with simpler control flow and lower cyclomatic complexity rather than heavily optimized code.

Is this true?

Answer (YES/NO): YES